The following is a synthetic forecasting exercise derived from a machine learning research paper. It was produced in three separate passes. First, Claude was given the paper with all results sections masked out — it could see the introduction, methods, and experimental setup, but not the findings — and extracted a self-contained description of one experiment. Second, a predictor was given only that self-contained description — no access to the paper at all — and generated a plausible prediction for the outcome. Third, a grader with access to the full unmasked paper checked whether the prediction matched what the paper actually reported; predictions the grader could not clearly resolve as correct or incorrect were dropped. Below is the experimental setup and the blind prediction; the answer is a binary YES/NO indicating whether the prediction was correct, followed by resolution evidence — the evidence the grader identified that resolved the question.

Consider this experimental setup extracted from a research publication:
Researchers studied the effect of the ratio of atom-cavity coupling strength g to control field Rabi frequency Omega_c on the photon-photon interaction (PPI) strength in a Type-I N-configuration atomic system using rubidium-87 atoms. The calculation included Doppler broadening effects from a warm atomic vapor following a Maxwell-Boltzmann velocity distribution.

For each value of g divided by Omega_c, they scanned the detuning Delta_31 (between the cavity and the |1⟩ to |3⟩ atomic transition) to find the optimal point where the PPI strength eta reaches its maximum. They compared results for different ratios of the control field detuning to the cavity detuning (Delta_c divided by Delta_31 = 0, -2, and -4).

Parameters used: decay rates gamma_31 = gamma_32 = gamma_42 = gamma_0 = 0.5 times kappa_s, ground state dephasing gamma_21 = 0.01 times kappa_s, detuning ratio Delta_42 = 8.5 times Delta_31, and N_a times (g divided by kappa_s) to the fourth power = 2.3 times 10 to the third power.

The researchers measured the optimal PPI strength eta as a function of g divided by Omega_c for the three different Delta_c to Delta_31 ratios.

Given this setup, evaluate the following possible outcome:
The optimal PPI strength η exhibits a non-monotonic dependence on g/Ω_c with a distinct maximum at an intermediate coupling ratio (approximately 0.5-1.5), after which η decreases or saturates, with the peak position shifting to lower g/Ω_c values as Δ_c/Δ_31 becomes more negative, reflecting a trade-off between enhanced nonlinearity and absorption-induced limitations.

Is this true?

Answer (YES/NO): NO